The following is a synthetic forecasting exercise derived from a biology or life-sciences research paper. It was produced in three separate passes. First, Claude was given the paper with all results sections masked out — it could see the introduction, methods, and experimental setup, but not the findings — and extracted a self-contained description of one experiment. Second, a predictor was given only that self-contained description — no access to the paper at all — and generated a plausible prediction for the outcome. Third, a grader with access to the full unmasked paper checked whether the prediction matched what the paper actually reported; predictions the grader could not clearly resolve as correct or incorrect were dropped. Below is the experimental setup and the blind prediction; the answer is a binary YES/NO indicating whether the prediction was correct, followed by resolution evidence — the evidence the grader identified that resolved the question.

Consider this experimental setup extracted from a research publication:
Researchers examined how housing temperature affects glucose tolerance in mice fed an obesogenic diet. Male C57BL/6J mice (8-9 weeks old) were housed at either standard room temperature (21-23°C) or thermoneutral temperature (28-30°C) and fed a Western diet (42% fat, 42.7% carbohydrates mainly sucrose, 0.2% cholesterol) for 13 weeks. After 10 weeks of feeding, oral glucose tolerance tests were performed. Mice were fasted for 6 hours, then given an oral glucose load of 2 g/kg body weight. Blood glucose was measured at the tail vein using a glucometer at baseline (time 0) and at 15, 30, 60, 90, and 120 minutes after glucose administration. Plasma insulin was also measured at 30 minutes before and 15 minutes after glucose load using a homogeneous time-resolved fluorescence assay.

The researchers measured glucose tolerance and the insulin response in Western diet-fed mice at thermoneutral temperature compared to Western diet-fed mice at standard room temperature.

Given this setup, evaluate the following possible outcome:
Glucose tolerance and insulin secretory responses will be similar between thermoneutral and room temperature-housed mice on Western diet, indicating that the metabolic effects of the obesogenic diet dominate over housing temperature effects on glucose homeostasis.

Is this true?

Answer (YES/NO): NO